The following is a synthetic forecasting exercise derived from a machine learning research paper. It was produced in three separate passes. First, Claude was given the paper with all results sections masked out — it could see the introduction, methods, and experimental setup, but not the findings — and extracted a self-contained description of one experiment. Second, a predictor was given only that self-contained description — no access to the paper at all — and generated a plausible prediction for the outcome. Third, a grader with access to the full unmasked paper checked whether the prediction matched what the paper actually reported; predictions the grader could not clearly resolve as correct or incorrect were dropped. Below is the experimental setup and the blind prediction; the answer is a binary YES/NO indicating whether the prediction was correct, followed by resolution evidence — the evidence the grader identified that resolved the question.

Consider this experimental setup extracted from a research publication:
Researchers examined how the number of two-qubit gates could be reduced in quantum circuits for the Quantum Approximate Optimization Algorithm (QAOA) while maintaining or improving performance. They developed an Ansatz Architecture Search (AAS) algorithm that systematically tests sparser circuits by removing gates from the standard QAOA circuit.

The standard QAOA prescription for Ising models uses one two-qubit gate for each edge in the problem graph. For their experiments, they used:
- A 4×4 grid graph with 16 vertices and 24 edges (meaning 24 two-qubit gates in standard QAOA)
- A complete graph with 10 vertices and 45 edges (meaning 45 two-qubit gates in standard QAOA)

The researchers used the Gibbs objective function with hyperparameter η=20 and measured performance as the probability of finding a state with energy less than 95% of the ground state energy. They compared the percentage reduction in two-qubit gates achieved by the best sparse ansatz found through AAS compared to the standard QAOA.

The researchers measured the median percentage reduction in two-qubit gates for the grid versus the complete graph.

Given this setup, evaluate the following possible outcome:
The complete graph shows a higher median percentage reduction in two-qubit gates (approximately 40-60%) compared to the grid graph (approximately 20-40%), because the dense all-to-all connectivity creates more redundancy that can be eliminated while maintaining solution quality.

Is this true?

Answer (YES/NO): NO